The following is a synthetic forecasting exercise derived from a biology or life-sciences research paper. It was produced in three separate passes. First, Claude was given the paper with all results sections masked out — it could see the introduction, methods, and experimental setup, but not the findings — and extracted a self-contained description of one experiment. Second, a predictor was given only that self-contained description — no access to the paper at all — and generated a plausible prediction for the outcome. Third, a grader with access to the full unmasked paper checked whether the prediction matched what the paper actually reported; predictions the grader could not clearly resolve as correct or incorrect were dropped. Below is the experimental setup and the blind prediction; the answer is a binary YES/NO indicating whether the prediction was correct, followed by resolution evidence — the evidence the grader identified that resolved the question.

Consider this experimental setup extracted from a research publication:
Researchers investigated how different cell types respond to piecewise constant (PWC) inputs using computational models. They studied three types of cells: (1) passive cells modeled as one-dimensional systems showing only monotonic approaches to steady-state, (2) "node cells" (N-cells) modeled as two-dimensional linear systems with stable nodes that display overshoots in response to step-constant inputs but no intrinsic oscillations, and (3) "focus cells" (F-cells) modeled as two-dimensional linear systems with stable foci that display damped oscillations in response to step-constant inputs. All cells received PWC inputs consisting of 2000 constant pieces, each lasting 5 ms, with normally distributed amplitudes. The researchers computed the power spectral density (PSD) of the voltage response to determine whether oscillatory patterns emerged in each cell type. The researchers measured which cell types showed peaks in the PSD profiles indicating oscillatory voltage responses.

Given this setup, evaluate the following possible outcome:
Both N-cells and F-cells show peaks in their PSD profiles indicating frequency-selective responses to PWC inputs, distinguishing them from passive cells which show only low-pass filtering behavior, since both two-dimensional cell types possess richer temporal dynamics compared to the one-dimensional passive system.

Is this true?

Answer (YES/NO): YES